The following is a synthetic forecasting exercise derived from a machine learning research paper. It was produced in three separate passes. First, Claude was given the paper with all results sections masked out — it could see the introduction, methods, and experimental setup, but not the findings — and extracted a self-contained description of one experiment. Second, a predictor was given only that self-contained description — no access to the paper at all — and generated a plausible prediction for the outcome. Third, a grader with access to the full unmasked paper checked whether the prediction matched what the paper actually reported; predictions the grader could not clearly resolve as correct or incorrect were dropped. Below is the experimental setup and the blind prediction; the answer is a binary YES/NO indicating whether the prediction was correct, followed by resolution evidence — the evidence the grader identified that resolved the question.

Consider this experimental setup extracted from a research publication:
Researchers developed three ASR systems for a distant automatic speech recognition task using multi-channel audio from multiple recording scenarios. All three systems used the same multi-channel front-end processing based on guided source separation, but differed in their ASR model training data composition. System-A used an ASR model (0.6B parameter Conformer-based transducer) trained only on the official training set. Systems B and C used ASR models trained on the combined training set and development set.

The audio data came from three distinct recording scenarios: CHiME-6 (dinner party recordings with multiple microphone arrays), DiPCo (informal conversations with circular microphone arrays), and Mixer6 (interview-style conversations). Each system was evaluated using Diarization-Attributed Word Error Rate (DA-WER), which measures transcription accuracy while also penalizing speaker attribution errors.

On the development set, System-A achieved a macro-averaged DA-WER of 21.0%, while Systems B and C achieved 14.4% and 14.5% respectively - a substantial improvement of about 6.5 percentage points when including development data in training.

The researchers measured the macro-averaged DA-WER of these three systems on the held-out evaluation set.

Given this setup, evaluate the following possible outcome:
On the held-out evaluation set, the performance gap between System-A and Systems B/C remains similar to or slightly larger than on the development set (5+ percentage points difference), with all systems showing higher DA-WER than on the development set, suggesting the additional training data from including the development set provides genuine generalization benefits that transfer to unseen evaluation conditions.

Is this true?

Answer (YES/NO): NO